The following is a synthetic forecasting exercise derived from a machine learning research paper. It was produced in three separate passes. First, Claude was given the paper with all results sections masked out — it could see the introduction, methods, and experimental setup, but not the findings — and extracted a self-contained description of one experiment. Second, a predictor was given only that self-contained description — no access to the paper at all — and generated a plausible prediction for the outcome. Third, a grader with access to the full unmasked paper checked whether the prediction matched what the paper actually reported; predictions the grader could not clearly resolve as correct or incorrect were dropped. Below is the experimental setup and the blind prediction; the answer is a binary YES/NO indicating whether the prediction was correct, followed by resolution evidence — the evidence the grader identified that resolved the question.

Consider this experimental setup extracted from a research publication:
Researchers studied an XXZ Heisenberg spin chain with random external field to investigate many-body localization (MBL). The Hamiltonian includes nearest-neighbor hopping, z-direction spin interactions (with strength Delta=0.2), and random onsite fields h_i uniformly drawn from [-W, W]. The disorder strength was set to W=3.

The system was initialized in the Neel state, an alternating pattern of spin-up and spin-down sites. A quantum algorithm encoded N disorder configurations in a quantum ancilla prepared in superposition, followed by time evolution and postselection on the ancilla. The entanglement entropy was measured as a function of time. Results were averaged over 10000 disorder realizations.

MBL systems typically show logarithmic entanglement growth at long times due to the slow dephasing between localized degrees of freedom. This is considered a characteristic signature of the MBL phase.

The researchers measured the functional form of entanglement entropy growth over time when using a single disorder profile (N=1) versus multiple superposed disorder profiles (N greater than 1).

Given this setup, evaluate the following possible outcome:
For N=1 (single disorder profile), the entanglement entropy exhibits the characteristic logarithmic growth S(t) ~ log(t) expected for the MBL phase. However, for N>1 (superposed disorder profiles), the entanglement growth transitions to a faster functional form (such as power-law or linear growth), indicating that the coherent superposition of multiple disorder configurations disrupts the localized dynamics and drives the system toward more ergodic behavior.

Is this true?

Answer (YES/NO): NO